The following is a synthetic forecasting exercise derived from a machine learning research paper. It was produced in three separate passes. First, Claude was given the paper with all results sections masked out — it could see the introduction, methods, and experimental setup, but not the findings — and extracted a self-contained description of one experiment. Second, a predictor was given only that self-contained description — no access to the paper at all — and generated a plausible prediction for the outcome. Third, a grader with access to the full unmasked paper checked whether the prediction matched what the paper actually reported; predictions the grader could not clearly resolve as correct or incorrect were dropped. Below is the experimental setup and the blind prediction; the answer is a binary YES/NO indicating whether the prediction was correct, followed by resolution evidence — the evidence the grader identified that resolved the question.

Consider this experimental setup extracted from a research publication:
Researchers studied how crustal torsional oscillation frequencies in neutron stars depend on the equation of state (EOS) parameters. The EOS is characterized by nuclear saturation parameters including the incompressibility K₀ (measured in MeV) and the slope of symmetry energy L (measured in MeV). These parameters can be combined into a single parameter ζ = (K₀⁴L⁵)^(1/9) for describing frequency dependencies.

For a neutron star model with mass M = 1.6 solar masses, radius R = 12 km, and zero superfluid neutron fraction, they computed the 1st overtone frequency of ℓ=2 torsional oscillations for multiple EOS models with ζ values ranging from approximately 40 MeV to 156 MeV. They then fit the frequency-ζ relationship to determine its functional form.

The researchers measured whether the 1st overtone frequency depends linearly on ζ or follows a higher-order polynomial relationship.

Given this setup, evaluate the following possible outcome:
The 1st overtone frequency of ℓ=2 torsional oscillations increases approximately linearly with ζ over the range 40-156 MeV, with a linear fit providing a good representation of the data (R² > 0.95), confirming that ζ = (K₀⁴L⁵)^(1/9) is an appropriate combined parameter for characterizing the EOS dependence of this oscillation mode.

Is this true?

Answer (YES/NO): NO